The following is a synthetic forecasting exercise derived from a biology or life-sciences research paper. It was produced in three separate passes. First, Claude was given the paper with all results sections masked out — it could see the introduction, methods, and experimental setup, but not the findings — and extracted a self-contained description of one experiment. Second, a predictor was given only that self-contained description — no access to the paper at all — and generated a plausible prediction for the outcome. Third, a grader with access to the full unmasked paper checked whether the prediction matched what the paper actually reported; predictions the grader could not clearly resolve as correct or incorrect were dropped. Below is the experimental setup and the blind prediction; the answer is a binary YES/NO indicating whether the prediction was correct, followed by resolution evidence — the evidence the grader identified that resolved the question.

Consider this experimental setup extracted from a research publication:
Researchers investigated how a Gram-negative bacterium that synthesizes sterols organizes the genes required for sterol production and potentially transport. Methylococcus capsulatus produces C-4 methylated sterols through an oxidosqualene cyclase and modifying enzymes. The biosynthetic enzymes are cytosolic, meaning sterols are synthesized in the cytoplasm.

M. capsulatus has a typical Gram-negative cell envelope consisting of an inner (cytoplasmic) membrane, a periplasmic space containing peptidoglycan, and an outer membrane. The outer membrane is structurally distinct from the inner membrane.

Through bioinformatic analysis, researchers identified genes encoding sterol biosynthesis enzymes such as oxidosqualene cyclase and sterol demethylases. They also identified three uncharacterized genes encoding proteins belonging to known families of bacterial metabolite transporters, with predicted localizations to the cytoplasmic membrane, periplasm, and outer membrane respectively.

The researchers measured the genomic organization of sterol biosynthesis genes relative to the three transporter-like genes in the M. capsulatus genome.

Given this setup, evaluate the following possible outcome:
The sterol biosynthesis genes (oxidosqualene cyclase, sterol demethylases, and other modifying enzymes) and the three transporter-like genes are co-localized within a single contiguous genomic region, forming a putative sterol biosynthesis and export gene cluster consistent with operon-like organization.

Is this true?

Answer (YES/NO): YES